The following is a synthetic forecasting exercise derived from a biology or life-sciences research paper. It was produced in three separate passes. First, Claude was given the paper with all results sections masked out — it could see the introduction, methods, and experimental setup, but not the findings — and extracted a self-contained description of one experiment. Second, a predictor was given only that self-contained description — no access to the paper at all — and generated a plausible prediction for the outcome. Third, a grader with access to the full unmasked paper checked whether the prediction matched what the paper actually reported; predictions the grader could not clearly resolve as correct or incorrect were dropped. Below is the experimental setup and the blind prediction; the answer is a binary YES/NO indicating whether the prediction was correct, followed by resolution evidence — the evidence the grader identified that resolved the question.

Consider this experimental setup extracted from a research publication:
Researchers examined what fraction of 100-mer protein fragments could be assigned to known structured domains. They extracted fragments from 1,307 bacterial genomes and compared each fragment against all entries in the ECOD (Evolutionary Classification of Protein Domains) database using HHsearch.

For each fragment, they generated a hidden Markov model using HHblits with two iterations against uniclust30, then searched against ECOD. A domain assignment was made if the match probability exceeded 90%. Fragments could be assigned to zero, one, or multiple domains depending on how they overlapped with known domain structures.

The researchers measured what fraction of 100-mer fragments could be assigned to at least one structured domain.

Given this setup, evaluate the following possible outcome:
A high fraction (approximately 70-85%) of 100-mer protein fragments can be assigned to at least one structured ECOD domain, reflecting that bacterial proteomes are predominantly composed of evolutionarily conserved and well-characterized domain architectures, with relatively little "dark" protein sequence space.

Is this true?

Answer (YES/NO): YES